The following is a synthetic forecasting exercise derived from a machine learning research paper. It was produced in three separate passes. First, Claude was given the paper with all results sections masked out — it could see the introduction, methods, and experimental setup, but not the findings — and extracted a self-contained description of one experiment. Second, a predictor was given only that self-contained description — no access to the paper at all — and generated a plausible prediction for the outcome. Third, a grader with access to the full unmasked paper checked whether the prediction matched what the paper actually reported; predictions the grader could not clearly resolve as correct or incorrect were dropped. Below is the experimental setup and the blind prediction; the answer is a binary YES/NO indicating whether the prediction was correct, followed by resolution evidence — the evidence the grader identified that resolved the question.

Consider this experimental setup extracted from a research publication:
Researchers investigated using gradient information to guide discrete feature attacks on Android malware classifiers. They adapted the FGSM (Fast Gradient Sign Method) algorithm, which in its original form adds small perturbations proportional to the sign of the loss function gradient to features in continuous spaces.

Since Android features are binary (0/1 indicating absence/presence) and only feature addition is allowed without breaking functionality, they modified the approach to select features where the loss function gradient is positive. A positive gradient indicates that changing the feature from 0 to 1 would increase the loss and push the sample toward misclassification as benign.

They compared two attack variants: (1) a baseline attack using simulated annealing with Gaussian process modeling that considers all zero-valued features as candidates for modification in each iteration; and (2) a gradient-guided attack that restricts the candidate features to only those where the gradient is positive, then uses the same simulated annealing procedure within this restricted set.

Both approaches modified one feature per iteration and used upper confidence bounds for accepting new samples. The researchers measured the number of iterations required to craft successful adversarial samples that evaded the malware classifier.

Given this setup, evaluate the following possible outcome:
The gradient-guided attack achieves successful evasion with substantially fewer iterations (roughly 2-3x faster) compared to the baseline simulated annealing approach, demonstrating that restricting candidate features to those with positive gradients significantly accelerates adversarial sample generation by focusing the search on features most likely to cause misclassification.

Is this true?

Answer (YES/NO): NO